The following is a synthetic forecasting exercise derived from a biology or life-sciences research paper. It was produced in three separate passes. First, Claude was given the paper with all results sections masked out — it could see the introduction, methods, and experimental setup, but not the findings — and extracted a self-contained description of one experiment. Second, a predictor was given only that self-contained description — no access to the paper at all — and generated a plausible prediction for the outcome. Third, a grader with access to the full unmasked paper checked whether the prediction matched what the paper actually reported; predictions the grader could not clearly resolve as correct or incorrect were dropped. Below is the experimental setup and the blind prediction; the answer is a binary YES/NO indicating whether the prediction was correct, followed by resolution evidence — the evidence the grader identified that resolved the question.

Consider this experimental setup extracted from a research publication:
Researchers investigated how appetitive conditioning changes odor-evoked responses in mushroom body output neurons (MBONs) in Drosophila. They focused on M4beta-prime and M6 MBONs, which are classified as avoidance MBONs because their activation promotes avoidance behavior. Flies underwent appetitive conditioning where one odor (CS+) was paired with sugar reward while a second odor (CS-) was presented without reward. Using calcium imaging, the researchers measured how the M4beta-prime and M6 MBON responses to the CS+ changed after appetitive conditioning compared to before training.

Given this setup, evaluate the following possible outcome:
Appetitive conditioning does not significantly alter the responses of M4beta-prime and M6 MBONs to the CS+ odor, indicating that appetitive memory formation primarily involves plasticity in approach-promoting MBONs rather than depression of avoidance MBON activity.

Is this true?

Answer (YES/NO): NO